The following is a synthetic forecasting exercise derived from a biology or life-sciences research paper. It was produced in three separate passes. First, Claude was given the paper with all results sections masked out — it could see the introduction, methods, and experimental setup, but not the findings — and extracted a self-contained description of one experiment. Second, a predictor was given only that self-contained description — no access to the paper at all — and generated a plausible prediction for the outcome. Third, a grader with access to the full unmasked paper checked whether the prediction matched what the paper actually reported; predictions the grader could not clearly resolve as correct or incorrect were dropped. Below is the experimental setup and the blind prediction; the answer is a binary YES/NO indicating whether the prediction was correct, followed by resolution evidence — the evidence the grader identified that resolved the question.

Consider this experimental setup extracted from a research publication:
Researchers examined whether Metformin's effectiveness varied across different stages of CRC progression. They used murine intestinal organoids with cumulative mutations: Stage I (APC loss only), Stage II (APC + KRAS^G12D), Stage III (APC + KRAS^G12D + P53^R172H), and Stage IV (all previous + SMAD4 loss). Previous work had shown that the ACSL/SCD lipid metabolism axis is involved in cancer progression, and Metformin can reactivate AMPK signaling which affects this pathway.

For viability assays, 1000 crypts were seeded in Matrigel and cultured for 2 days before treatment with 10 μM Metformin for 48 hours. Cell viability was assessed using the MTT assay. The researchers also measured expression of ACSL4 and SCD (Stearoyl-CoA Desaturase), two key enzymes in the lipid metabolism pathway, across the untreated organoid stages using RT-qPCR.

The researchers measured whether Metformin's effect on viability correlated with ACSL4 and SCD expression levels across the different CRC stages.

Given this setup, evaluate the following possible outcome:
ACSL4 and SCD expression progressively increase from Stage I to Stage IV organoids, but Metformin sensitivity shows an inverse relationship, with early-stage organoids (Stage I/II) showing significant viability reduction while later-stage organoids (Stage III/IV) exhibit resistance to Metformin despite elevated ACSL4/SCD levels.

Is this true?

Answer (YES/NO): NO